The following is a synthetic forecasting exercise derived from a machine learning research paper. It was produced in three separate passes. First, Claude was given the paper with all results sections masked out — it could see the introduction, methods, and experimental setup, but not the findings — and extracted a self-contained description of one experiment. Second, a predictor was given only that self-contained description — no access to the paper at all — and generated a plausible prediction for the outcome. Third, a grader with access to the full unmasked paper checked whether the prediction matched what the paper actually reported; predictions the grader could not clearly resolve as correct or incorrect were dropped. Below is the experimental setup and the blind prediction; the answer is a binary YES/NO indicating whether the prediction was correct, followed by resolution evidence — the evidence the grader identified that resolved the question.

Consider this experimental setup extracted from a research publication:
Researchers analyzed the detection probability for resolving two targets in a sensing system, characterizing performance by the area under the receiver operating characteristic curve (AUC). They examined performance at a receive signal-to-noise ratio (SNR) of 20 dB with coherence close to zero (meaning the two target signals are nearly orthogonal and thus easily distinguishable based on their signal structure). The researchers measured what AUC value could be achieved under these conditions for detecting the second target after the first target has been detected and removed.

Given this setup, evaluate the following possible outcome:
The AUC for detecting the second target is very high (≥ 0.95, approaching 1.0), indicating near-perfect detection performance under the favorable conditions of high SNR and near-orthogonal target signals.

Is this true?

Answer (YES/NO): YES